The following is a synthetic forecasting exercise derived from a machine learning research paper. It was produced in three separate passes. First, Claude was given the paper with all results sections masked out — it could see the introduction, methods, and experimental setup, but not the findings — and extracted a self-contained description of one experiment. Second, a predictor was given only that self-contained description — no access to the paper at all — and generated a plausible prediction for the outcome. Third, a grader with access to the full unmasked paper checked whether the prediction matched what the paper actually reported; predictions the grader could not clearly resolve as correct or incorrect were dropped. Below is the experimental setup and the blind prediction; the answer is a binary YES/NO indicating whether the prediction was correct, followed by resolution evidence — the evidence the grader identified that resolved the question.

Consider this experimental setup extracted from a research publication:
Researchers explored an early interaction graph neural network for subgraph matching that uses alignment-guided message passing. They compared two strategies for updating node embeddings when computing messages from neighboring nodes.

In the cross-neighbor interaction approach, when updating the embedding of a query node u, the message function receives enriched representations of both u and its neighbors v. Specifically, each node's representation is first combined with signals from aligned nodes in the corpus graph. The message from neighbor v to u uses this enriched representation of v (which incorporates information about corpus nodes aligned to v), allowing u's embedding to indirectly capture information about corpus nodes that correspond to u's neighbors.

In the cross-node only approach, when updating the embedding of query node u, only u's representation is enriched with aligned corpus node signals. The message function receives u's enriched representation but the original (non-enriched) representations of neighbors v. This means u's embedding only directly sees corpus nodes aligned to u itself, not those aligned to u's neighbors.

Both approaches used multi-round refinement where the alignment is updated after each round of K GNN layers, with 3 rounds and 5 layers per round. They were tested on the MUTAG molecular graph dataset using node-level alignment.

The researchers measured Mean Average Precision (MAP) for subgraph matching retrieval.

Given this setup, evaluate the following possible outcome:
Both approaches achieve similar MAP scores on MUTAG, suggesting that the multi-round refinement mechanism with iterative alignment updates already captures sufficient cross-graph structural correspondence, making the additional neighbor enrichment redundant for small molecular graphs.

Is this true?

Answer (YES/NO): NO